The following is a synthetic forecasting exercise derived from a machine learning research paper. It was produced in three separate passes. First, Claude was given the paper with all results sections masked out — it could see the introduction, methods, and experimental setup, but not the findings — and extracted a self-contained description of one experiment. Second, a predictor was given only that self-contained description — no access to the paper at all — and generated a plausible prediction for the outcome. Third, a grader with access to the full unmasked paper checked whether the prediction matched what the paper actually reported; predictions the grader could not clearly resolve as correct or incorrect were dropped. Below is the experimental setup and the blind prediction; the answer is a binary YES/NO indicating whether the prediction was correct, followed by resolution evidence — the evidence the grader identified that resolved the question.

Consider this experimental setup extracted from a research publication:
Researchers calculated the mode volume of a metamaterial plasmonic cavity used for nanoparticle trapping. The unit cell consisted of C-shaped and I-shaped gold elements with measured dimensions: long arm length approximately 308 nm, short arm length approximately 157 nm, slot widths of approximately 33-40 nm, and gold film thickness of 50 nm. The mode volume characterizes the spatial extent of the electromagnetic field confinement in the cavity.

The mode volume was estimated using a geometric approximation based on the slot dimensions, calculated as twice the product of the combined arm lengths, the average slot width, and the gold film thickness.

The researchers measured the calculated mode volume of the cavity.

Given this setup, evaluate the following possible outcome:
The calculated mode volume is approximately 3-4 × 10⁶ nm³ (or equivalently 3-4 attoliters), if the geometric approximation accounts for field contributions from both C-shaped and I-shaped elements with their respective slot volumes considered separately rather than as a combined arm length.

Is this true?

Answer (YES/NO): NO